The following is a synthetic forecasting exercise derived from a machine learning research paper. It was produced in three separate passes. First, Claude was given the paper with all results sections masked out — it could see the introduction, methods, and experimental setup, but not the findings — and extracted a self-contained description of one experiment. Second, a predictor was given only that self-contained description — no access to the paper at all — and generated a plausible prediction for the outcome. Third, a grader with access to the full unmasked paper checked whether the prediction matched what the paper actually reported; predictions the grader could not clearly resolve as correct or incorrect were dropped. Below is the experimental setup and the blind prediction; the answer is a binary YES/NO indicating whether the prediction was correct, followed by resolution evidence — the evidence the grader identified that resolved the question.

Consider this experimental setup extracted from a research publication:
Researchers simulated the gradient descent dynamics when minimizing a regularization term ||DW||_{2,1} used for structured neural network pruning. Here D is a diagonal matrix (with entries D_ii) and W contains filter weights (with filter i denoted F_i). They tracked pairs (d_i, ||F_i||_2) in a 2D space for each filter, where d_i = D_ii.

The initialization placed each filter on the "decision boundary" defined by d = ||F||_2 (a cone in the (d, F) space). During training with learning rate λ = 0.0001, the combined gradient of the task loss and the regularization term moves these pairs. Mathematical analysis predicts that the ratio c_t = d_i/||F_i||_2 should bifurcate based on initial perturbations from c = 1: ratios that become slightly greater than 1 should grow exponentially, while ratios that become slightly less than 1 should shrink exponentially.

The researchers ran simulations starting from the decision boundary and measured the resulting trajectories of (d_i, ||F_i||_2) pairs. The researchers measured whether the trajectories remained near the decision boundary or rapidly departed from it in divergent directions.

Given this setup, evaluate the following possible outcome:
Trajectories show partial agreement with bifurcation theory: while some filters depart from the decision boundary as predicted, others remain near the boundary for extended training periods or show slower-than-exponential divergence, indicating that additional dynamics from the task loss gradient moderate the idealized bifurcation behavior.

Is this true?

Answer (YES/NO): NO